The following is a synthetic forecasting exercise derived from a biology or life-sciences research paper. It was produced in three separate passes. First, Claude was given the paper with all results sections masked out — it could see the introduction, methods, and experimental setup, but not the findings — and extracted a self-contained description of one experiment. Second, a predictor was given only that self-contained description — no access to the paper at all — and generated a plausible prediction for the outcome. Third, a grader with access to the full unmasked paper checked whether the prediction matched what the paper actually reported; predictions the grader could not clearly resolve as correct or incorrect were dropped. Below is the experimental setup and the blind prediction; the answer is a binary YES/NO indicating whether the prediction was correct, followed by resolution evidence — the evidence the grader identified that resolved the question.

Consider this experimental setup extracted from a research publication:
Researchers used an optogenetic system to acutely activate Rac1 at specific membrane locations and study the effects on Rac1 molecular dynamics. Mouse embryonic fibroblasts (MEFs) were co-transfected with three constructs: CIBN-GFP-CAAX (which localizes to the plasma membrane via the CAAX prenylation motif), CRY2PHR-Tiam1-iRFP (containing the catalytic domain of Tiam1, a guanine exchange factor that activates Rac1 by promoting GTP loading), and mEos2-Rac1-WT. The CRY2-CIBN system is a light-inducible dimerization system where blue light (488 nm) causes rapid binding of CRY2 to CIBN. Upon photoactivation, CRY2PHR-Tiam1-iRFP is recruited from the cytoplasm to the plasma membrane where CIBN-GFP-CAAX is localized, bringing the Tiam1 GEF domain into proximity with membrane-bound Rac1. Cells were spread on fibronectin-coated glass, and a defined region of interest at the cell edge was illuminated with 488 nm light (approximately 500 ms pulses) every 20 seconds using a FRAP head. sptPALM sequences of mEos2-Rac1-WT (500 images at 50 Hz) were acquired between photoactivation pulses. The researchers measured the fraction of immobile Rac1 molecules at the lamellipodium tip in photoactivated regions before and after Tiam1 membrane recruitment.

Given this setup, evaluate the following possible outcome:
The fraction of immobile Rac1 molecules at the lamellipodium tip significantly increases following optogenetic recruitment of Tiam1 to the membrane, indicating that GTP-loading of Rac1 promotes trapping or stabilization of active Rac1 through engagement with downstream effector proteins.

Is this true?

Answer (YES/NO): NO